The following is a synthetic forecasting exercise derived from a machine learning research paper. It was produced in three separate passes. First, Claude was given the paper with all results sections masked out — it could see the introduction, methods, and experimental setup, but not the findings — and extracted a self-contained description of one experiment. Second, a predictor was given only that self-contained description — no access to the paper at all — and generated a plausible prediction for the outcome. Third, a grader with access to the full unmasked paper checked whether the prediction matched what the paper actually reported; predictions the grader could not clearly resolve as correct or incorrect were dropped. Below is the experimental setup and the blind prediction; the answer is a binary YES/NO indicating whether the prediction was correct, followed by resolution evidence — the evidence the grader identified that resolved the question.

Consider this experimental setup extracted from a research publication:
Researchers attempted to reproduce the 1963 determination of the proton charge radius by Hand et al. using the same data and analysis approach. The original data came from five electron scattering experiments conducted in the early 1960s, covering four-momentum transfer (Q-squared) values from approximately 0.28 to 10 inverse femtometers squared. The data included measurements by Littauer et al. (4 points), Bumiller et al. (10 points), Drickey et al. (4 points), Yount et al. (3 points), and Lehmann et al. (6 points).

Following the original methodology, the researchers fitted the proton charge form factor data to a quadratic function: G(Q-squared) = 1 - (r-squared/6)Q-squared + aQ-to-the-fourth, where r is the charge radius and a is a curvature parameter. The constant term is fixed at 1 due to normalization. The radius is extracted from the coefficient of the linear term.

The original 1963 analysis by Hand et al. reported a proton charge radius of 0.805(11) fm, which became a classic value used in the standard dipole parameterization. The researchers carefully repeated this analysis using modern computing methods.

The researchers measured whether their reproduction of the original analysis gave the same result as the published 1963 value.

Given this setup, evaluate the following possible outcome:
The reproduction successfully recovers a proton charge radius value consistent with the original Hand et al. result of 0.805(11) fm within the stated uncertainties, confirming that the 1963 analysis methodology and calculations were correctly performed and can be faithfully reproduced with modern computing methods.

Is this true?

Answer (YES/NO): NO